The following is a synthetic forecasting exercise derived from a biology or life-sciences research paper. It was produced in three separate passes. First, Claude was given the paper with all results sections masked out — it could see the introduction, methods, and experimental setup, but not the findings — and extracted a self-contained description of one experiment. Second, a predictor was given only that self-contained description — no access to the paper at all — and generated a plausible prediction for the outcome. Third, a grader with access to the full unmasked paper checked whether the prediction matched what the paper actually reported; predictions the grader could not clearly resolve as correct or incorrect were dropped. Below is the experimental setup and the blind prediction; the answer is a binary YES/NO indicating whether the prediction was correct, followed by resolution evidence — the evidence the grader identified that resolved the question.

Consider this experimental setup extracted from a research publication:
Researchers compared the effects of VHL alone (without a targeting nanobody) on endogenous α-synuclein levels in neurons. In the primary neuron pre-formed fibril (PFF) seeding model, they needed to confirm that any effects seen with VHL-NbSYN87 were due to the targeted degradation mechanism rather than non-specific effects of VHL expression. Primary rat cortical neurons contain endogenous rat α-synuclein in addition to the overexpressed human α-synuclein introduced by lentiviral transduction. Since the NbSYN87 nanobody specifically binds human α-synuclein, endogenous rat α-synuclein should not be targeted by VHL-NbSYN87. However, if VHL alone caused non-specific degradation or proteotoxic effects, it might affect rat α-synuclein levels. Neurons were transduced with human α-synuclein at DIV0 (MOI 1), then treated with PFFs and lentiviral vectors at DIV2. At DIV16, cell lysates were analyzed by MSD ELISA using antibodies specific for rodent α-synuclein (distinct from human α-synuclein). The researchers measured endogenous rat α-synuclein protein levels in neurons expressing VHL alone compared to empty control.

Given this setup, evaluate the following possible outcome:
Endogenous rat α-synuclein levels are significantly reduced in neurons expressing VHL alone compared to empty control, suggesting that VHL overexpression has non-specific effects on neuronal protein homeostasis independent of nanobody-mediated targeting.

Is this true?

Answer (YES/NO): NO